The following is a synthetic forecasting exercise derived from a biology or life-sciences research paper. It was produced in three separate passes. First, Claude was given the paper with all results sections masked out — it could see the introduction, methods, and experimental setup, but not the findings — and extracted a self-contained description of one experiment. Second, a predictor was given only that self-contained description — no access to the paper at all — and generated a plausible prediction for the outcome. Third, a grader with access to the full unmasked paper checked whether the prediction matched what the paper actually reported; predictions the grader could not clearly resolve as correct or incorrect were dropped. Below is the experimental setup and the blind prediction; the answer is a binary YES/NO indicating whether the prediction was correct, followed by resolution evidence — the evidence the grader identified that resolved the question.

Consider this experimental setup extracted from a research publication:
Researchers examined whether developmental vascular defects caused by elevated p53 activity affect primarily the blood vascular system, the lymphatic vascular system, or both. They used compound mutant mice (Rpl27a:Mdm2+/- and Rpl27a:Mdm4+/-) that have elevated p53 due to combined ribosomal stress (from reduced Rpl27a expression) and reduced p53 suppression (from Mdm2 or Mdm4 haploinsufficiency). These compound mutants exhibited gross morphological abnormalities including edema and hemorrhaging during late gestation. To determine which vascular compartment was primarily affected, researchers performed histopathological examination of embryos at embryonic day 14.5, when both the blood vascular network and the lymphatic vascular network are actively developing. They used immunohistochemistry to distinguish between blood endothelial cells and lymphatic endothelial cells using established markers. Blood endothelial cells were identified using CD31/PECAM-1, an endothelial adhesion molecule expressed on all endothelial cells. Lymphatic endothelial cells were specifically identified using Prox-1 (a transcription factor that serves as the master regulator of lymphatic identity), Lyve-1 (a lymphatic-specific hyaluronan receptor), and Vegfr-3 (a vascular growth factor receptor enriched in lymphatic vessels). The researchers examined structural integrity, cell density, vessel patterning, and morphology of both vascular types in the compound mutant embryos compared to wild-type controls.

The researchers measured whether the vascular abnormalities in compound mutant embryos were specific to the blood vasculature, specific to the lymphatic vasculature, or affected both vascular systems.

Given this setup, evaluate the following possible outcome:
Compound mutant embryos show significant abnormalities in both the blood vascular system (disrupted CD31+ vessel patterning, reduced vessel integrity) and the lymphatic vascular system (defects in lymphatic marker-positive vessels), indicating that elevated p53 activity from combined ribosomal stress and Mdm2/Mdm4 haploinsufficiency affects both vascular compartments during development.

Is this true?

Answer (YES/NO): NO